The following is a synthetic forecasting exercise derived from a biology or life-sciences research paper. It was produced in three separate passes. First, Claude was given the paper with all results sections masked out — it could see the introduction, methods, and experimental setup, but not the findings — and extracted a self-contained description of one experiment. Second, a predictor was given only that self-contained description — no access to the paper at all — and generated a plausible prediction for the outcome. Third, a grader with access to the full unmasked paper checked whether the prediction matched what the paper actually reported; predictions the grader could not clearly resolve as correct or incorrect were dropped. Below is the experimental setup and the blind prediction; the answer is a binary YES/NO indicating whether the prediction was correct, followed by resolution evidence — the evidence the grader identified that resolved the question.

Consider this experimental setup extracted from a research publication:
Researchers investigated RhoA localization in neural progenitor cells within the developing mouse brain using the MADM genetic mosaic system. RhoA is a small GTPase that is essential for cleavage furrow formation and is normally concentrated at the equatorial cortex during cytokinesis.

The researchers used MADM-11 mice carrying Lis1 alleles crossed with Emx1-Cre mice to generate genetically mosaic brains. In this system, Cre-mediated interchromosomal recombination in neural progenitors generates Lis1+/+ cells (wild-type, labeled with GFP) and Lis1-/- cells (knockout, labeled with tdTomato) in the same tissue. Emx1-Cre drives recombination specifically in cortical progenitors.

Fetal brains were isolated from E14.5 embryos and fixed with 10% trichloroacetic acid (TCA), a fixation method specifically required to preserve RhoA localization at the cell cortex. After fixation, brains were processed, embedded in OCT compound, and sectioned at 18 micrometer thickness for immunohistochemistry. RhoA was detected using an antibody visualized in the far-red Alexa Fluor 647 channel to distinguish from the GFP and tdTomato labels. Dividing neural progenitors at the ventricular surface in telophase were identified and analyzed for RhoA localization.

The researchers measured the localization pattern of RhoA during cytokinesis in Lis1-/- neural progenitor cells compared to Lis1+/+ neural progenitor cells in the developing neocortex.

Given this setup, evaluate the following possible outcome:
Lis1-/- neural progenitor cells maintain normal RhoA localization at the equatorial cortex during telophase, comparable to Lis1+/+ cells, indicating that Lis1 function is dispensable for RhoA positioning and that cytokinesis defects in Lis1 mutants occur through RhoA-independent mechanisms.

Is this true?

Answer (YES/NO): NO